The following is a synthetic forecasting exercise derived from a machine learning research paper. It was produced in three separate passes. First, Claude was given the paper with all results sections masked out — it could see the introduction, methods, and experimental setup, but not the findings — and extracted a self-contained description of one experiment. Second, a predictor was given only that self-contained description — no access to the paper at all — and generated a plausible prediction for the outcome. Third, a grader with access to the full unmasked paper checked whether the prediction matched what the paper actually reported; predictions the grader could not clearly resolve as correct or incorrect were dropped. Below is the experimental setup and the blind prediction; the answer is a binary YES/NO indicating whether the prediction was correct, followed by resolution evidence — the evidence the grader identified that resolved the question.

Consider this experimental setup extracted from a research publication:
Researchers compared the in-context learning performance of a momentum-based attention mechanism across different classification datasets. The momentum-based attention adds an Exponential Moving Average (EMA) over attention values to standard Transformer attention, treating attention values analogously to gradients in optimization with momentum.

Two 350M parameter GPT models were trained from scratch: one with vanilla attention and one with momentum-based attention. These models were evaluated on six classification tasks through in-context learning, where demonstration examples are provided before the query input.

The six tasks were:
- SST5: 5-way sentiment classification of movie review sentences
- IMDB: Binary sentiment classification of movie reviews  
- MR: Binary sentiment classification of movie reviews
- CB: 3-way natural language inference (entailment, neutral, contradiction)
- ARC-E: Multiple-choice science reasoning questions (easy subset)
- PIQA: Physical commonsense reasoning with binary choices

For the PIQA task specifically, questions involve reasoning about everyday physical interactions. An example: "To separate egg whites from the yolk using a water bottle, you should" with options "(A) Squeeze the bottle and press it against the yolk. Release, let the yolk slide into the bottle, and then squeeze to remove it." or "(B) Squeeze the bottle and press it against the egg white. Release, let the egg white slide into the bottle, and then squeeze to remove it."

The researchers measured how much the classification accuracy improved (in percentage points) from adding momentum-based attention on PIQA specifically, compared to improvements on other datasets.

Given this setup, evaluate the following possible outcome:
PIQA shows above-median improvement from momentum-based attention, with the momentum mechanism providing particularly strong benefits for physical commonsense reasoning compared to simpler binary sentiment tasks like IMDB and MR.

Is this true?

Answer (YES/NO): NO